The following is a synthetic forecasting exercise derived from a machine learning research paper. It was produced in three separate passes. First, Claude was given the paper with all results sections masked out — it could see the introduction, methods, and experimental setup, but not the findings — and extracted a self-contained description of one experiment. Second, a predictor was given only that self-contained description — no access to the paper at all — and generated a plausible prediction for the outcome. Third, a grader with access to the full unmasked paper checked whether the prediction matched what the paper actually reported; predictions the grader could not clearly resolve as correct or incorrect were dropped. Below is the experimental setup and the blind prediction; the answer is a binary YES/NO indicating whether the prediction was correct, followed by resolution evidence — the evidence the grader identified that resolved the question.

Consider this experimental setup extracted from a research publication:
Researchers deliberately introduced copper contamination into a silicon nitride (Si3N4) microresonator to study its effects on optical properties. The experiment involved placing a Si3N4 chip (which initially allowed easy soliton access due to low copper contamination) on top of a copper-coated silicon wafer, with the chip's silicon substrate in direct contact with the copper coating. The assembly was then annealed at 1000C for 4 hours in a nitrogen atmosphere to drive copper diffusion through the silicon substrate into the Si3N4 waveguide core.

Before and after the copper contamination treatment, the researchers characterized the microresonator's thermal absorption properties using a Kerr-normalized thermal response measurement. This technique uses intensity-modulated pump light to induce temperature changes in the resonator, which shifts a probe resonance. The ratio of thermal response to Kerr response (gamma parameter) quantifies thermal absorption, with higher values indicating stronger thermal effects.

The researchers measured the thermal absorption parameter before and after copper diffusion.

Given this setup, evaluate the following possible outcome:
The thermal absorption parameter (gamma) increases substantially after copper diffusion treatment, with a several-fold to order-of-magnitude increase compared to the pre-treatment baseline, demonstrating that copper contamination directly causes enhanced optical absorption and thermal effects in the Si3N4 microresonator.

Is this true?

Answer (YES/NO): YES